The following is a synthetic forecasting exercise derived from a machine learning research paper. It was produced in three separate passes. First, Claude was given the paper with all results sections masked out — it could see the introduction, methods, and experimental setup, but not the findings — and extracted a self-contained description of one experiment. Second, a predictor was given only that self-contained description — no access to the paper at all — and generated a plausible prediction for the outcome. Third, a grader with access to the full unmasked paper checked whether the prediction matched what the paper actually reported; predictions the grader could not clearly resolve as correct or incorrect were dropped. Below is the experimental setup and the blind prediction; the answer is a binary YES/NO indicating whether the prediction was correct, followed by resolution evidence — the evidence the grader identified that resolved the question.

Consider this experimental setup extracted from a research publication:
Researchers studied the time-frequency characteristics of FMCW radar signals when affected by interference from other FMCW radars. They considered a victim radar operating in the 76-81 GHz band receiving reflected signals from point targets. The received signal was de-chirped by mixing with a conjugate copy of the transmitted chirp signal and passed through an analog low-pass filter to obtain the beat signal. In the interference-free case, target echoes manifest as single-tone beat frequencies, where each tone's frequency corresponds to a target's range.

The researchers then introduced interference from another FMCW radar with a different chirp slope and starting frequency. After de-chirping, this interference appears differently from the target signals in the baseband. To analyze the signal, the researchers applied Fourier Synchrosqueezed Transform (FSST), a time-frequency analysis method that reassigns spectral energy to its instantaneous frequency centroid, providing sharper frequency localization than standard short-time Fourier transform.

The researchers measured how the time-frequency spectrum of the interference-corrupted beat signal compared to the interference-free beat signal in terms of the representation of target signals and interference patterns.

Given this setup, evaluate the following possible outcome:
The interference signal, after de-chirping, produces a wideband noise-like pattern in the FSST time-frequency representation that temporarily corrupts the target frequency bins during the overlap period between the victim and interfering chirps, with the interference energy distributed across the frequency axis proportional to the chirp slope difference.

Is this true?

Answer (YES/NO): NO